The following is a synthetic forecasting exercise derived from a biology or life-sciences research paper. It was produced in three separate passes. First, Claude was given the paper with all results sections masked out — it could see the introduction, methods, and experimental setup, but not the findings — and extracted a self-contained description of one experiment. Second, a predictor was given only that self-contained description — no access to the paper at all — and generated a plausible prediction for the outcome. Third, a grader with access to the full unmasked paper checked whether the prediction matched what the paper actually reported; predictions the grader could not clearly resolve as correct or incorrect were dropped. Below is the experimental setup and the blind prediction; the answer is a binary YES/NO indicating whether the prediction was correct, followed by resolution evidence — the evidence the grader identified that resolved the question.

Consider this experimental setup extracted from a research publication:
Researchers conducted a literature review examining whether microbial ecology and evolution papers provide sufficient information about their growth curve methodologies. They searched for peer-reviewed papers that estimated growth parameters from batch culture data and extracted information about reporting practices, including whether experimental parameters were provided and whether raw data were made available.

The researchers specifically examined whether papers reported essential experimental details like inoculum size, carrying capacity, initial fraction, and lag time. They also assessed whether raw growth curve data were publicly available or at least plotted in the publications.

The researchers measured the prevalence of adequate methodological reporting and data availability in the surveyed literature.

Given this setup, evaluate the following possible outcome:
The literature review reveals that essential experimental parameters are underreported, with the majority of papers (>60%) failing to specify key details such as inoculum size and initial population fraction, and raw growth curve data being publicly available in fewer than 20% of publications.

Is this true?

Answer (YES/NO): NO